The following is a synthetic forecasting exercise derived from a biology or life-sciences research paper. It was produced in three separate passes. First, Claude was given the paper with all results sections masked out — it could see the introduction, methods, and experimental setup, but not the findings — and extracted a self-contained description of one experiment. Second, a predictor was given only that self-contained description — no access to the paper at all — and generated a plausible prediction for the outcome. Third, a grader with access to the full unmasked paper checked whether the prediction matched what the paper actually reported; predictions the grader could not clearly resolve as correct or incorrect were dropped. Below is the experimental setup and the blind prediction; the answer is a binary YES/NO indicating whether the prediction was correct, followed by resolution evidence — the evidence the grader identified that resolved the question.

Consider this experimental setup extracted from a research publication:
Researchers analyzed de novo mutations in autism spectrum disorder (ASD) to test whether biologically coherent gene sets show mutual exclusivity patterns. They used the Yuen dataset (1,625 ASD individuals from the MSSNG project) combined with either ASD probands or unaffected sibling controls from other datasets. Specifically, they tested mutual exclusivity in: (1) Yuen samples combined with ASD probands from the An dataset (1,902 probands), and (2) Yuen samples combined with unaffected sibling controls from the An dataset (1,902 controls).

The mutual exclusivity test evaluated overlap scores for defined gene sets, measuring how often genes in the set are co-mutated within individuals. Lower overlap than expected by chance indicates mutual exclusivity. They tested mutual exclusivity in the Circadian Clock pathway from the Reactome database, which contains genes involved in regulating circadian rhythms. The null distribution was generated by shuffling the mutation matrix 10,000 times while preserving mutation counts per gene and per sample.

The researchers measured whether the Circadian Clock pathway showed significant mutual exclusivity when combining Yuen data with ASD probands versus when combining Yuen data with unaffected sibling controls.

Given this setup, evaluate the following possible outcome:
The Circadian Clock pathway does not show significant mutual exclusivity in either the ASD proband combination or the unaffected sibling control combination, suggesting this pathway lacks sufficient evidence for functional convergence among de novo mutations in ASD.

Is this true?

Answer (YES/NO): NO